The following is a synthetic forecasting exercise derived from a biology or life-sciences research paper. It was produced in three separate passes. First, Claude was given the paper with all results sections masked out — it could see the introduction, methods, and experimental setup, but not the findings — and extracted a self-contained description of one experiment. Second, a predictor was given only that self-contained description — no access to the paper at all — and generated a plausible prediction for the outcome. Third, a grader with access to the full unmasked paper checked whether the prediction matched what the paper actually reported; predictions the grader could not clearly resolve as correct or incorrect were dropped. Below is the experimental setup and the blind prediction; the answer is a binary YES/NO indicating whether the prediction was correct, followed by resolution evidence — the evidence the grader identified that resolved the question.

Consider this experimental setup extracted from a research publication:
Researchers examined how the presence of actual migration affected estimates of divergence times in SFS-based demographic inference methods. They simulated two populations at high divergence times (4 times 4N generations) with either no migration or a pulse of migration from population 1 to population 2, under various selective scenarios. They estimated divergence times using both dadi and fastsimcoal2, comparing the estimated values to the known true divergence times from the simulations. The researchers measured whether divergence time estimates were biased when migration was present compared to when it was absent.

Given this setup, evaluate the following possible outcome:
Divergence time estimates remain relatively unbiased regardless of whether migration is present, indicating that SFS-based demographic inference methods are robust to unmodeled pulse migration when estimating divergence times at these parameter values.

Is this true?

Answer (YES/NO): NO